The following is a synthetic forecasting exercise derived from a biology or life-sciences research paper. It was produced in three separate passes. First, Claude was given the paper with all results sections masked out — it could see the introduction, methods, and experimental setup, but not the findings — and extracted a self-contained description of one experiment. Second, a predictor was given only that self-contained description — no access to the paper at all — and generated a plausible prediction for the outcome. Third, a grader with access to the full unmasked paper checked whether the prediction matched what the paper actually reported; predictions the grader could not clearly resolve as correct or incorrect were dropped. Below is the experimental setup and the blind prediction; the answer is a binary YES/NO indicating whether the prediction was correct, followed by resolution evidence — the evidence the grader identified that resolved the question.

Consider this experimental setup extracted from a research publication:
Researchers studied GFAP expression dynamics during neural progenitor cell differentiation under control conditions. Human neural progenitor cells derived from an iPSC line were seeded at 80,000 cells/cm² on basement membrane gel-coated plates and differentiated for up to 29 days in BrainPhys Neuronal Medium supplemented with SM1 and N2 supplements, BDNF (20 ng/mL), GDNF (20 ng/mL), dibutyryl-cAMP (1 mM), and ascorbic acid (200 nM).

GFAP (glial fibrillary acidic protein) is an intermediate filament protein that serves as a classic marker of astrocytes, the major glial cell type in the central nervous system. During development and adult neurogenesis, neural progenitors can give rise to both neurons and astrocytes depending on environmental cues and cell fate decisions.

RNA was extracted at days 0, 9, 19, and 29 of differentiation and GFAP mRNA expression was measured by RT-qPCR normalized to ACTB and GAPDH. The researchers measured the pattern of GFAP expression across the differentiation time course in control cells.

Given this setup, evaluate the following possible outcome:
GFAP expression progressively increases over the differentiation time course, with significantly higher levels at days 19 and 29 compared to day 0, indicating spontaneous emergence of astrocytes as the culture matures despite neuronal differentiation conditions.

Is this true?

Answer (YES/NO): NO